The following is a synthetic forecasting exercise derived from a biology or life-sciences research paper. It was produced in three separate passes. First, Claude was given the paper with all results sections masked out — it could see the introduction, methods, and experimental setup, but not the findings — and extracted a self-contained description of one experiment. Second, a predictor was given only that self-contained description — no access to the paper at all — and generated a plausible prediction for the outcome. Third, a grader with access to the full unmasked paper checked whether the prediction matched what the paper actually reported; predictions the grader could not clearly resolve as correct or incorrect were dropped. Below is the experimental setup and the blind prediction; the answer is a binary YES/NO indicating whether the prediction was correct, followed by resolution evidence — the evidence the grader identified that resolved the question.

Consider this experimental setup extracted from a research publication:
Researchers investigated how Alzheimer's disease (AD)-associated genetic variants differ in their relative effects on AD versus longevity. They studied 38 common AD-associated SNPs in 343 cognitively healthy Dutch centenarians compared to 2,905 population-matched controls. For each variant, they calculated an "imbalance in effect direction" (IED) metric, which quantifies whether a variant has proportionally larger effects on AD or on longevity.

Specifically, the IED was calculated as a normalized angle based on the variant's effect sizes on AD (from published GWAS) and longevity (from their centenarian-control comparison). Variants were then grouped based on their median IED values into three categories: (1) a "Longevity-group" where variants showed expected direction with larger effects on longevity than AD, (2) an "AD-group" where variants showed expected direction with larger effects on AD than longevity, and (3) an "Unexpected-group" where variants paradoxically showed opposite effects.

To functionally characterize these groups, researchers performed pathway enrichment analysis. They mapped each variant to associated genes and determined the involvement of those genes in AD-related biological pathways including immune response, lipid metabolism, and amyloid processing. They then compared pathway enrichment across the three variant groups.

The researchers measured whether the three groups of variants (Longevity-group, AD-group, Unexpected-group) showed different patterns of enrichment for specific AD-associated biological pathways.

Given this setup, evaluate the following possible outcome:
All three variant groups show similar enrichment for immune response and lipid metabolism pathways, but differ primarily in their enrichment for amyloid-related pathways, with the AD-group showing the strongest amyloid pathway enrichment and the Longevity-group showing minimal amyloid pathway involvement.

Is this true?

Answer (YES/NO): NO